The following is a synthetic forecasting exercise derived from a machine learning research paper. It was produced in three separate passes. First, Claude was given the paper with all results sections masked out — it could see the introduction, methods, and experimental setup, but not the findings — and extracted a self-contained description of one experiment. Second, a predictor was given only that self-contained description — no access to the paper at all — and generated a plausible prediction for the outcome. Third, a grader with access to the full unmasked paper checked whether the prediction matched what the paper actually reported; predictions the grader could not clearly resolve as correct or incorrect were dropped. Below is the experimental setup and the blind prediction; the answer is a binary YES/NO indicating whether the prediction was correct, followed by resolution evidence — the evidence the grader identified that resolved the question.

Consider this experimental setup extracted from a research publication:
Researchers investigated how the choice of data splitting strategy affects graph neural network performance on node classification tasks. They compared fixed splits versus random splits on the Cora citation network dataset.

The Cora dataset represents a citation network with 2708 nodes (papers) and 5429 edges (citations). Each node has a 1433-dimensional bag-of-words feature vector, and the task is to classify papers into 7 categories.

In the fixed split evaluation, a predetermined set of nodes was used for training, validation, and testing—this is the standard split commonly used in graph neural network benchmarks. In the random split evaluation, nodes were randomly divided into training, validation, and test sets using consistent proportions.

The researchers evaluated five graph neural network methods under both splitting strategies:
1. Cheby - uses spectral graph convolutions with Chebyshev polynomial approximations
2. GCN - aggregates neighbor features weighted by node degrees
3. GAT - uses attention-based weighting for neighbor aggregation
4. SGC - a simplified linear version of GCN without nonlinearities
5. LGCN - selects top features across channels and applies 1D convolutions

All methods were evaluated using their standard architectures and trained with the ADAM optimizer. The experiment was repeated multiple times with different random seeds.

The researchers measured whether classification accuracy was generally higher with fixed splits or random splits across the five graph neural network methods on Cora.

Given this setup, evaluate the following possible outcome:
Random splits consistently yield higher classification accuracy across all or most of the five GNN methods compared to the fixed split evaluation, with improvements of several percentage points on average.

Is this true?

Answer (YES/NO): NO